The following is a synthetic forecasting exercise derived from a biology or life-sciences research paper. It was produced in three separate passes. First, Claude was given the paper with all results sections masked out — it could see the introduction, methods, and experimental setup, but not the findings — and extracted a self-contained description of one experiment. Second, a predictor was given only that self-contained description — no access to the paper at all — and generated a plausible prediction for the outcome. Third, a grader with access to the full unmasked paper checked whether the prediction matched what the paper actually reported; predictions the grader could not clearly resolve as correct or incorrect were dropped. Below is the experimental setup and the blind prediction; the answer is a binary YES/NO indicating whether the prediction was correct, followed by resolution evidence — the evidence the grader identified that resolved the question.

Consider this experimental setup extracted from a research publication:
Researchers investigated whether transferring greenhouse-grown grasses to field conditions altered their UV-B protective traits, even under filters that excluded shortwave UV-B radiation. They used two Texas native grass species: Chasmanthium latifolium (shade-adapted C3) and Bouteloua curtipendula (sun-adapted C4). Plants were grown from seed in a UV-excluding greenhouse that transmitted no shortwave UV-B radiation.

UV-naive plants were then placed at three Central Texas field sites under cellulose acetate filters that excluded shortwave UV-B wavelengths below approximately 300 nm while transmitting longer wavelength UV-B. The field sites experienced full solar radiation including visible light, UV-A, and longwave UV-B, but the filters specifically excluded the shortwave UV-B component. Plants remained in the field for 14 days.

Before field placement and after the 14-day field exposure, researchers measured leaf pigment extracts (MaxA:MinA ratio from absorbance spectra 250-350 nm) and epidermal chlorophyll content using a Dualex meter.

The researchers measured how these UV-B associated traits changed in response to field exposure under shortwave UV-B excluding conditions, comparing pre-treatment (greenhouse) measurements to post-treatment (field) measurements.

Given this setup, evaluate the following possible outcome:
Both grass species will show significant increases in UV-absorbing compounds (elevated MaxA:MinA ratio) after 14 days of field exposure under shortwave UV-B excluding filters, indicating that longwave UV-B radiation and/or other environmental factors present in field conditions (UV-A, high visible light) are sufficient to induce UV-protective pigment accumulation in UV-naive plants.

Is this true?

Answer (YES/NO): NO